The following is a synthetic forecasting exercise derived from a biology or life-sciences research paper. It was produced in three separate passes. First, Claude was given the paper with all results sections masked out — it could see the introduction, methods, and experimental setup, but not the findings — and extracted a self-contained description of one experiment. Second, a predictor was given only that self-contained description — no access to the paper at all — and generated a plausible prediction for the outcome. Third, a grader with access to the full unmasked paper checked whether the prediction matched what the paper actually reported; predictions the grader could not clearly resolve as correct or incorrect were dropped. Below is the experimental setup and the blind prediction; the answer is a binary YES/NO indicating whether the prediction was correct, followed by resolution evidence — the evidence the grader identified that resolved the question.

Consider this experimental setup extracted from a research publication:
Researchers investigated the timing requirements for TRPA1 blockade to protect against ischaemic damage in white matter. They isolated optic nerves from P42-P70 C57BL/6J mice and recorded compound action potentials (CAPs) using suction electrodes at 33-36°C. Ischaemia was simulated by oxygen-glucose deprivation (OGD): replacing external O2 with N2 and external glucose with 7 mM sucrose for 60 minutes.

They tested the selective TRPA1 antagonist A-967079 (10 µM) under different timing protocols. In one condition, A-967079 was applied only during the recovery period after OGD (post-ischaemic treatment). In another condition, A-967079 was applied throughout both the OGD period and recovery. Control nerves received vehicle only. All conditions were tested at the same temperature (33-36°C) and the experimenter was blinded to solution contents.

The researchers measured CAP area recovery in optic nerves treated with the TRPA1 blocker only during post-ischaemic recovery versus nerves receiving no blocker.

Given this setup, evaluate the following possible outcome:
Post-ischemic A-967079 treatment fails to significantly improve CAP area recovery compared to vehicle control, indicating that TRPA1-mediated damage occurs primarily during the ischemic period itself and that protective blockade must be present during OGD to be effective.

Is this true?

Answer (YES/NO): NO